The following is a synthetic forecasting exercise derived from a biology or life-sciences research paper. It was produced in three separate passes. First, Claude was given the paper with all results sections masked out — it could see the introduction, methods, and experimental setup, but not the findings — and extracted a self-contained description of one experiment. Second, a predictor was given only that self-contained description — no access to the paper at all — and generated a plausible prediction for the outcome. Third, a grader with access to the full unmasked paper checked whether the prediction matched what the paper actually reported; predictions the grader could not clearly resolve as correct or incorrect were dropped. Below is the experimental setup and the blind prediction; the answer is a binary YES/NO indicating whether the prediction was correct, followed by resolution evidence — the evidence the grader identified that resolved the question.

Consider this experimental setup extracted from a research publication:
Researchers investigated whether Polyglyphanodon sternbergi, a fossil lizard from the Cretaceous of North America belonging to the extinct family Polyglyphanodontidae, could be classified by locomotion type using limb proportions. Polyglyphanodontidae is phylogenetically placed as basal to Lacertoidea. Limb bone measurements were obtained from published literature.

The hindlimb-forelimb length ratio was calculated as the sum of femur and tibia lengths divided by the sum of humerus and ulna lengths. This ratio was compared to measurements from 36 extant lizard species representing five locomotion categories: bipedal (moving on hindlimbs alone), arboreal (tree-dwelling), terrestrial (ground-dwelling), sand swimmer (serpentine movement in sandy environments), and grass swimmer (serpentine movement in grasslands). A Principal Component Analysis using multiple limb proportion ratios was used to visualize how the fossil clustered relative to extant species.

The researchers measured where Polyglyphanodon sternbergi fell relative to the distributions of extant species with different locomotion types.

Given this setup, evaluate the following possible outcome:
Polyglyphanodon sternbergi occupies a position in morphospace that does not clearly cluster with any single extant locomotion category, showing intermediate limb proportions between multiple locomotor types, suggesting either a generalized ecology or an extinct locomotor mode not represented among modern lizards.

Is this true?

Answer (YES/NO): NO